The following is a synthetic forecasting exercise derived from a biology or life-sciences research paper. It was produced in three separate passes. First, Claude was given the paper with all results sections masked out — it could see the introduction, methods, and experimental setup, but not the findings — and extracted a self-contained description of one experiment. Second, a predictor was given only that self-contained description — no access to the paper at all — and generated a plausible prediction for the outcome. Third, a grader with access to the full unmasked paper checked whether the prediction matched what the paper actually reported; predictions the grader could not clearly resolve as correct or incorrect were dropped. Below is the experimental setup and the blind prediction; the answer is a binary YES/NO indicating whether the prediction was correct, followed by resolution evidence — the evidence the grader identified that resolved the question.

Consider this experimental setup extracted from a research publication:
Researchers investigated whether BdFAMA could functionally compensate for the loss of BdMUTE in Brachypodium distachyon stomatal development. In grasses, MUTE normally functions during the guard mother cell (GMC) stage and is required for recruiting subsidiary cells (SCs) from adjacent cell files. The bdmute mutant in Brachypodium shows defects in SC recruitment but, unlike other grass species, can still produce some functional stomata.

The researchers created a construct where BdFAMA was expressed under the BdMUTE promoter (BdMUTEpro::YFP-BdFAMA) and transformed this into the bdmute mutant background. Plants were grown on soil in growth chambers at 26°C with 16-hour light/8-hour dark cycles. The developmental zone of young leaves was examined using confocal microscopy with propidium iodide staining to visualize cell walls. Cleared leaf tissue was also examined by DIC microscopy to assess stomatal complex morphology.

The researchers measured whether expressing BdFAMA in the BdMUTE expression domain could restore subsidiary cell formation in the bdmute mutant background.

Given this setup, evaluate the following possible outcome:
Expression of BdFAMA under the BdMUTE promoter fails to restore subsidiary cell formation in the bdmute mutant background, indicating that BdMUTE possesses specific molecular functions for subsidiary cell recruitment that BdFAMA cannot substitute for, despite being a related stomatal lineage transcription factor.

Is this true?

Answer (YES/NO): NO